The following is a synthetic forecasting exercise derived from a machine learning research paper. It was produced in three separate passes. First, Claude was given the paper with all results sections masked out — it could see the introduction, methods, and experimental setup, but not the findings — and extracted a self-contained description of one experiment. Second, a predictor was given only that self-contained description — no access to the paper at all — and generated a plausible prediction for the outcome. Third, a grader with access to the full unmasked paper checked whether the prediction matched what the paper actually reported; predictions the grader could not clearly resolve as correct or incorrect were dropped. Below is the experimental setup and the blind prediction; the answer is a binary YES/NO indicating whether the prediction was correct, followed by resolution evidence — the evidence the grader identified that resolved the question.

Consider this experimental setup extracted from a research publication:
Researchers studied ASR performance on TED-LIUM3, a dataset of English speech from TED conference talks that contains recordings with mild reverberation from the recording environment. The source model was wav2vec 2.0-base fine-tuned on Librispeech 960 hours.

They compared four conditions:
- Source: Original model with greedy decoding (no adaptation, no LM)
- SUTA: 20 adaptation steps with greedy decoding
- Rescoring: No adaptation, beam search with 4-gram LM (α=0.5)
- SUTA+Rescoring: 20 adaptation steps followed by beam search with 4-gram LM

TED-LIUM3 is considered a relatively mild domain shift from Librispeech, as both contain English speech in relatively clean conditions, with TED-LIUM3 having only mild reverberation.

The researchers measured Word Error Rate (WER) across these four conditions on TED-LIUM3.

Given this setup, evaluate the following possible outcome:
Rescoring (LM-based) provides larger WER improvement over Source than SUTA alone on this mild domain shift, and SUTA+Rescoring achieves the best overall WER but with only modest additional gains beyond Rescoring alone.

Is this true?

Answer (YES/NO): NO